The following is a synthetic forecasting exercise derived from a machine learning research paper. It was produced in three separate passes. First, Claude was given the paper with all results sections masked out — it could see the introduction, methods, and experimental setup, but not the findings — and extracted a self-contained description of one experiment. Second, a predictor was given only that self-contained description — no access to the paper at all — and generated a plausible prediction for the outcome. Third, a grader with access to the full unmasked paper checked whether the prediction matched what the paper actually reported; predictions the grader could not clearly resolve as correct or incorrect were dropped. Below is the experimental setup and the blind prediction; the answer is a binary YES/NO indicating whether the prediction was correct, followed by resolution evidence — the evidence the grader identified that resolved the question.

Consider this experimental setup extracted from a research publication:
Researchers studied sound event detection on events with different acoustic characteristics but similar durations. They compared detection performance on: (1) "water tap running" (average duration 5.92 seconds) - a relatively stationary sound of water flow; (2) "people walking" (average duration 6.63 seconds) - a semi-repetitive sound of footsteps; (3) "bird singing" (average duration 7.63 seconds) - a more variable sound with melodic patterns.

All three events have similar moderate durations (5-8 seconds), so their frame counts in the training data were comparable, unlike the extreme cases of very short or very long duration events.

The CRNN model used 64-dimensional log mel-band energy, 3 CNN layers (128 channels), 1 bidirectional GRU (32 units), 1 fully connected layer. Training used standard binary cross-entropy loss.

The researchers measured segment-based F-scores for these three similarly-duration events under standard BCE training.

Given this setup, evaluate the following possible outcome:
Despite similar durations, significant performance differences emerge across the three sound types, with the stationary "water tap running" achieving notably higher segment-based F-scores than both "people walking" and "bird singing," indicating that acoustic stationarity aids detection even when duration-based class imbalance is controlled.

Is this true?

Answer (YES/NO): NO